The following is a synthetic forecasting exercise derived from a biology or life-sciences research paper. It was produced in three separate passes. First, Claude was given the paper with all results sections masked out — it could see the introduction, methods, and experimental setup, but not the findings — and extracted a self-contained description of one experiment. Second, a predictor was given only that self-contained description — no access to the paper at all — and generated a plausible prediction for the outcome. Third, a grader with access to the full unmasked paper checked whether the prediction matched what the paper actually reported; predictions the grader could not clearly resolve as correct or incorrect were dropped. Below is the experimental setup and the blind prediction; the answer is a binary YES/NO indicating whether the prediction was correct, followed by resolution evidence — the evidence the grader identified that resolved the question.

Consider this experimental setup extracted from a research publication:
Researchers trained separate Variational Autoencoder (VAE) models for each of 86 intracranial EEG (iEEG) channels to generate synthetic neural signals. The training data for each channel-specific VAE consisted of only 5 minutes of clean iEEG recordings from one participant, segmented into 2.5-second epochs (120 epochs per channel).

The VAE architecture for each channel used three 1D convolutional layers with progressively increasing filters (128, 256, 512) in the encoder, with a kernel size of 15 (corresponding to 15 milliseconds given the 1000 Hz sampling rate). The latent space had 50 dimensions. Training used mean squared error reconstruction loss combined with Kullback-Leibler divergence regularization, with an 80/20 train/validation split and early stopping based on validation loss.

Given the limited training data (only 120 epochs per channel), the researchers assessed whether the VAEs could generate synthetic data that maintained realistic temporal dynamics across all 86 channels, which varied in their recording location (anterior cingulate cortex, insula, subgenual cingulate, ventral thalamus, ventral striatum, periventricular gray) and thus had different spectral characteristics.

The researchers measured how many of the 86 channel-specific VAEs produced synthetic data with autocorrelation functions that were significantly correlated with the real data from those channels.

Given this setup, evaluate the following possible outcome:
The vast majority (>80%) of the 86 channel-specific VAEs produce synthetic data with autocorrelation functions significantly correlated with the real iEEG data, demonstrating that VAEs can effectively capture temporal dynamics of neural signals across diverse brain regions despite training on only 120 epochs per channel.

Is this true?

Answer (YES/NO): YES